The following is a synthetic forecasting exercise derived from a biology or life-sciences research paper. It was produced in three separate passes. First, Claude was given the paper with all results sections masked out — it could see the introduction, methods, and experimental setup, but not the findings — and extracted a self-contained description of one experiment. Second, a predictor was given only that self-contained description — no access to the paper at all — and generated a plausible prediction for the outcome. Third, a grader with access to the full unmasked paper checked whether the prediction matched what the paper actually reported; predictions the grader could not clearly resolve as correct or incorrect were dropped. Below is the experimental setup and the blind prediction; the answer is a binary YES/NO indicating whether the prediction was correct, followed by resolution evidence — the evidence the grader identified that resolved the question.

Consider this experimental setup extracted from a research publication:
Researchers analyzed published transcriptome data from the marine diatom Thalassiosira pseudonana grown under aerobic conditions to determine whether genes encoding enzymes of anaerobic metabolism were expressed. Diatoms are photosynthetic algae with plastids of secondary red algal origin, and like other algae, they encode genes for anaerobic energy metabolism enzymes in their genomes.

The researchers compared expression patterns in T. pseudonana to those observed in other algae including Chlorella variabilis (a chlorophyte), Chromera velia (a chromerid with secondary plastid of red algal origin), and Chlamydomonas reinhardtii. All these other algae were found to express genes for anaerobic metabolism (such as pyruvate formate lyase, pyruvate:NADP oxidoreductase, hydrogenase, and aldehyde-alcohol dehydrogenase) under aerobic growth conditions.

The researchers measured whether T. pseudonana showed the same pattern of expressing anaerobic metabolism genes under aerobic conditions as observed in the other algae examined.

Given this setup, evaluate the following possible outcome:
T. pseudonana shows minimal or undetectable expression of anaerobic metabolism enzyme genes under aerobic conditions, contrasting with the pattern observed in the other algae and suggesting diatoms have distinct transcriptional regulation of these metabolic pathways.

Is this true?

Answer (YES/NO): YES